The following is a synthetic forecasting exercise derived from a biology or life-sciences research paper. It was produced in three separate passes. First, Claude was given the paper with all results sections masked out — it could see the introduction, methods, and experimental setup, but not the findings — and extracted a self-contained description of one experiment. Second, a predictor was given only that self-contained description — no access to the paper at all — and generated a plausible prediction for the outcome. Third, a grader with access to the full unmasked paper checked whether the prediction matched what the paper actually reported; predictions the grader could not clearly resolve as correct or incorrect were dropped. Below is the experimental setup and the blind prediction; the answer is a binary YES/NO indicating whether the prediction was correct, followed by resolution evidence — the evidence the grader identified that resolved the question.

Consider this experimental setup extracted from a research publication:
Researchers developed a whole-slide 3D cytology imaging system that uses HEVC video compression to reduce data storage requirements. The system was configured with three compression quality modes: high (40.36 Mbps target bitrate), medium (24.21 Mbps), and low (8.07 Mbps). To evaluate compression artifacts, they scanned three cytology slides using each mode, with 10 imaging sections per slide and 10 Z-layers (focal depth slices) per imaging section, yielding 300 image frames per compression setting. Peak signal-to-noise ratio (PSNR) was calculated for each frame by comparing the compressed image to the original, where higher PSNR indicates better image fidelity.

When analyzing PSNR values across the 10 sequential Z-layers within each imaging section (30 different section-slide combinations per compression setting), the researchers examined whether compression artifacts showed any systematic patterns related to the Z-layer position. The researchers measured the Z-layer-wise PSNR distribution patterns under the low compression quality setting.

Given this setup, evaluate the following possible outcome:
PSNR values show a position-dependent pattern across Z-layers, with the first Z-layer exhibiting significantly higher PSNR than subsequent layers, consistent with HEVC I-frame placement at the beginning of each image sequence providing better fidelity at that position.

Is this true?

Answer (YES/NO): NO